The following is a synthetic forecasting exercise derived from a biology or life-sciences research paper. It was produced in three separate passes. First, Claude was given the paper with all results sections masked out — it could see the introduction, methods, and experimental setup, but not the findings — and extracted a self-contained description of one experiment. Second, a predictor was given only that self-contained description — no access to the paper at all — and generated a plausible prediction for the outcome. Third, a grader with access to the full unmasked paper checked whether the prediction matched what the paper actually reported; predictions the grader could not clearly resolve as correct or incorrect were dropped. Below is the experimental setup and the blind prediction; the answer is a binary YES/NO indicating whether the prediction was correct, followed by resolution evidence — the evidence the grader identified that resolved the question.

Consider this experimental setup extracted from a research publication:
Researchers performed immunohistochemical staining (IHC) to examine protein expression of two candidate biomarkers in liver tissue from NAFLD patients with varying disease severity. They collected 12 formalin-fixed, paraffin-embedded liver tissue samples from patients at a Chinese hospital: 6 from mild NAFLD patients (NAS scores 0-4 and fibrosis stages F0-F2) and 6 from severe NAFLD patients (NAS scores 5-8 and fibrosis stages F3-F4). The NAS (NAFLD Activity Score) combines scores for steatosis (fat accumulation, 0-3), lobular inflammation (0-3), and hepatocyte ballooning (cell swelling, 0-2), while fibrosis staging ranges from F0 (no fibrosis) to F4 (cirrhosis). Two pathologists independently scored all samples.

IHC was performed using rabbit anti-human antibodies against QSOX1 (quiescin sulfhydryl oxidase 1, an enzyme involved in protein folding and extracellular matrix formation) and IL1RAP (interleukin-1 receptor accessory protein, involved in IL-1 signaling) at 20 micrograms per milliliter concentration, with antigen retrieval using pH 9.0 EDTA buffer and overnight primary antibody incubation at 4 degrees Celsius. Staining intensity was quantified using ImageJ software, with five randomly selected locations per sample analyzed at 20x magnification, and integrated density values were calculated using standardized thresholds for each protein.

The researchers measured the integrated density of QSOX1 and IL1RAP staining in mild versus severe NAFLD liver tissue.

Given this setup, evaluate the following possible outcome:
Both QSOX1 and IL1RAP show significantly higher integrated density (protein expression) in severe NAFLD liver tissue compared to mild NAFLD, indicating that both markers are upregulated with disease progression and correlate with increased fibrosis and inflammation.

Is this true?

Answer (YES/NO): NO